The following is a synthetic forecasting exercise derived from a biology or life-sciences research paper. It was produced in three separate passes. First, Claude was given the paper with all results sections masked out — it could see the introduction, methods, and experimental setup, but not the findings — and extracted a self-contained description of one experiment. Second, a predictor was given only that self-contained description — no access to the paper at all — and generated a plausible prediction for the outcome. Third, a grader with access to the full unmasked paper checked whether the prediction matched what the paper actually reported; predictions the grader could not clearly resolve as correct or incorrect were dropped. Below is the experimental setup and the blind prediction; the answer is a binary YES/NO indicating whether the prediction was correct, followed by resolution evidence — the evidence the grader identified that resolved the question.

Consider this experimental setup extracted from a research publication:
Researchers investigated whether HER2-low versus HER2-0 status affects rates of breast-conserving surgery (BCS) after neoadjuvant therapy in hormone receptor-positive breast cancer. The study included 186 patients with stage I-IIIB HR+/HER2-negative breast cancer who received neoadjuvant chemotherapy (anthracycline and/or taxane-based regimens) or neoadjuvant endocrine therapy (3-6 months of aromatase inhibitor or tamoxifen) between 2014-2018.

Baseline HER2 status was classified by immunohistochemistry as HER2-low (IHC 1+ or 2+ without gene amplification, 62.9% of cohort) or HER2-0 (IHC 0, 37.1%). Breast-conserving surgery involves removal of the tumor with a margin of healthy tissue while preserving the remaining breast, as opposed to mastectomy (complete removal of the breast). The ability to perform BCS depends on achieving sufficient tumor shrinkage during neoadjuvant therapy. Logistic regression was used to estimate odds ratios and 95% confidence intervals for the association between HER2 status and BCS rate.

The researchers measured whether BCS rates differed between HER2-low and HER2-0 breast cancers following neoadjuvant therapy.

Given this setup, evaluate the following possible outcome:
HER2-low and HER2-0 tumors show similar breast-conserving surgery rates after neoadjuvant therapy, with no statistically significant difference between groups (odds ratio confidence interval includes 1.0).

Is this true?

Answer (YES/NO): YES